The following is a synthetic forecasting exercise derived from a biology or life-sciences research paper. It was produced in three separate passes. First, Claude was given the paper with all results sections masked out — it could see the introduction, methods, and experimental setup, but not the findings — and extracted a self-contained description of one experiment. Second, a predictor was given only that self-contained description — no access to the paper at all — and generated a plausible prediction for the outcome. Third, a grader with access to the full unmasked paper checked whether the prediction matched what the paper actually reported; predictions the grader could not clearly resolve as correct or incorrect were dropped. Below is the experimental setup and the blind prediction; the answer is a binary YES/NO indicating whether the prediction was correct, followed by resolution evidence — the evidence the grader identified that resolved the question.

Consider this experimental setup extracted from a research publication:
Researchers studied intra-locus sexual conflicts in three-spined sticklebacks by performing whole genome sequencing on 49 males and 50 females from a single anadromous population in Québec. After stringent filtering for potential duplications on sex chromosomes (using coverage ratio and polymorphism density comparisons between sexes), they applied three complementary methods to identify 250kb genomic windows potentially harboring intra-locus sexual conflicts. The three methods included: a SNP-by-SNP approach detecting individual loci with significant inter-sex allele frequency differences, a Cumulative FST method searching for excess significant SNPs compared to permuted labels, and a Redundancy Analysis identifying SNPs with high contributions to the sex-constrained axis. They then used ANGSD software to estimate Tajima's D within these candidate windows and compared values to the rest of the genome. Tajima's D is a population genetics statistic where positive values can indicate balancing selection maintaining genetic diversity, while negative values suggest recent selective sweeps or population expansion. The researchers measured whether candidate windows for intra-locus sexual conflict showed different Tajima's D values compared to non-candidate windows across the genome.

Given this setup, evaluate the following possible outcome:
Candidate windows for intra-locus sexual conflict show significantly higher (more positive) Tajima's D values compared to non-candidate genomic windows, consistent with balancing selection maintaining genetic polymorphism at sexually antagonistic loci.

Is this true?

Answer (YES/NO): NO